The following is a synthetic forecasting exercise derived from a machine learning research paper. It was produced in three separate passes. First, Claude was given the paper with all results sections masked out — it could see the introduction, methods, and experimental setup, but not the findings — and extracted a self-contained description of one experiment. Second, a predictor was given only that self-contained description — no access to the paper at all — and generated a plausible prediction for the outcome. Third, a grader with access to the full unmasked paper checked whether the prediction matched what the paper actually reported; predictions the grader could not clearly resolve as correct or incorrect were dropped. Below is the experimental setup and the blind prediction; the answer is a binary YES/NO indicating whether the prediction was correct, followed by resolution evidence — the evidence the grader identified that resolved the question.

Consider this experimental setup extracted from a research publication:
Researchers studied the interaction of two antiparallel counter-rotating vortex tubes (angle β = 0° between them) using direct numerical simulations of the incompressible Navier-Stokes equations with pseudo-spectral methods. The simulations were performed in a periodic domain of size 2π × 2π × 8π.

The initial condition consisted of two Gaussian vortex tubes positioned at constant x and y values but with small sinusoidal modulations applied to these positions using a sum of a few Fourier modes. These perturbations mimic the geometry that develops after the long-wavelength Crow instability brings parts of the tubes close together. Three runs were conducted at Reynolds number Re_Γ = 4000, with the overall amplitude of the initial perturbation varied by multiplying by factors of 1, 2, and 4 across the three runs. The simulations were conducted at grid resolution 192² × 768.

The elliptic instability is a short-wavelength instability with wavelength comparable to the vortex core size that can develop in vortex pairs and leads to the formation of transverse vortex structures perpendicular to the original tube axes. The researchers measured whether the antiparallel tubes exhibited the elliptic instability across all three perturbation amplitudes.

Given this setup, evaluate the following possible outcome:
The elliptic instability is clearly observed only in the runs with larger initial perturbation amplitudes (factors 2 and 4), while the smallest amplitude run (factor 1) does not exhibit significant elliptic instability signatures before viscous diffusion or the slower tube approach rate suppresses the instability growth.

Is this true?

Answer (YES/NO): NO